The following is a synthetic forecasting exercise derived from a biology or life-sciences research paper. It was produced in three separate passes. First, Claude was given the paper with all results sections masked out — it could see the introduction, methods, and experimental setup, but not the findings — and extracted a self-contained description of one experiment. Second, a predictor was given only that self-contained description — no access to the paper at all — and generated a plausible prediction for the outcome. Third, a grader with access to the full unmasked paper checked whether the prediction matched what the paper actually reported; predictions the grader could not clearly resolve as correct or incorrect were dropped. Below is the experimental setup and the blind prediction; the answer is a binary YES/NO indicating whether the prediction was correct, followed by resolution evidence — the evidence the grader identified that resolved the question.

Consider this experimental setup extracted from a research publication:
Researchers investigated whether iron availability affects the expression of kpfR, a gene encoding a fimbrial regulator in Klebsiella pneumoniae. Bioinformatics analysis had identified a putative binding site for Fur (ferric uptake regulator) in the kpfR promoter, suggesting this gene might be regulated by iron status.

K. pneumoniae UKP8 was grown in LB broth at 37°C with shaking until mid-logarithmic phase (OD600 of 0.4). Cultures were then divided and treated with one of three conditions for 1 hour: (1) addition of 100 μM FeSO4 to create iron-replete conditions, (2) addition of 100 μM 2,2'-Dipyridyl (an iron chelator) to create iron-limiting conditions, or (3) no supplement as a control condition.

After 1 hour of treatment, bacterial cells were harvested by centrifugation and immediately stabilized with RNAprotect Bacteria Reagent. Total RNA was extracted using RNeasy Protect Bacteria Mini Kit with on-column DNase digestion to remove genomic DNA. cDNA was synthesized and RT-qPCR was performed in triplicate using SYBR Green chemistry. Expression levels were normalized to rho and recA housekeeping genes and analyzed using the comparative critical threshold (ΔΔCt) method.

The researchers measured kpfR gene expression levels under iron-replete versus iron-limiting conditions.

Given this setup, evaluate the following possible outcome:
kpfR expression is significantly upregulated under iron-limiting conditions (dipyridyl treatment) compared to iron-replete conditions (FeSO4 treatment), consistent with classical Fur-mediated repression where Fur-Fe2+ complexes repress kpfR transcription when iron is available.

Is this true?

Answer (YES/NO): NO